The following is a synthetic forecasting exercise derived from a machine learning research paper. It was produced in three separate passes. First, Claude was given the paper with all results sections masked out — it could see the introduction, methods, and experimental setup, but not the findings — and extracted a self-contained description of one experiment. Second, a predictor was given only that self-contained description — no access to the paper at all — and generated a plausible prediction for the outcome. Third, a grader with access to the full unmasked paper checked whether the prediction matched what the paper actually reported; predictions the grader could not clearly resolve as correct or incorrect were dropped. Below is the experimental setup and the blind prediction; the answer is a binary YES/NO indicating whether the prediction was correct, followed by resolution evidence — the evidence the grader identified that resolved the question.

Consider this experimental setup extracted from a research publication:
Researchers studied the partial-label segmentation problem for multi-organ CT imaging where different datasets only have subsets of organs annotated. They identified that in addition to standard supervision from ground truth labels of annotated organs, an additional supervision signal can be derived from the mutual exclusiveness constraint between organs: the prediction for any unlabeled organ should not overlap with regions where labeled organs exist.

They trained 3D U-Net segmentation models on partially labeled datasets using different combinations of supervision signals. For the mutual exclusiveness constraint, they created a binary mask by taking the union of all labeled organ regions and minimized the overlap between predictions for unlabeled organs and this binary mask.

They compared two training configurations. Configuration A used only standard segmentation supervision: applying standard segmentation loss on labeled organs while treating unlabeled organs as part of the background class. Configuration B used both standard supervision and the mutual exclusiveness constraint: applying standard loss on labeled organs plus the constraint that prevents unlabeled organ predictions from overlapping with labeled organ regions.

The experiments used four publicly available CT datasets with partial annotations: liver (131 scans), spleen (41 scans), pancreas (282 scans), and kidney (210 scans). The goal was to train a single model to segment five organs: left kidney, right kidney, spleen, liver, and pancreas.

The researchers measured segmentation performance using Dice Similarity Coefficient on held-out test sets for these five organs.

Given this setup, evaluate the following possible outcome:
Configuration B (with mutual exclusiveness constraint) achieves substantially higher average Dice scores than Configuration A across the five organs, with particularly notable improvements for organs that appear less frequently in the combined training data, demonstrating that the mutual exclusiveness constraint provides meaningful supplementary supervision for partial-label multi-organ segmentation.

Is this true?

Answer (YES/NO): NO